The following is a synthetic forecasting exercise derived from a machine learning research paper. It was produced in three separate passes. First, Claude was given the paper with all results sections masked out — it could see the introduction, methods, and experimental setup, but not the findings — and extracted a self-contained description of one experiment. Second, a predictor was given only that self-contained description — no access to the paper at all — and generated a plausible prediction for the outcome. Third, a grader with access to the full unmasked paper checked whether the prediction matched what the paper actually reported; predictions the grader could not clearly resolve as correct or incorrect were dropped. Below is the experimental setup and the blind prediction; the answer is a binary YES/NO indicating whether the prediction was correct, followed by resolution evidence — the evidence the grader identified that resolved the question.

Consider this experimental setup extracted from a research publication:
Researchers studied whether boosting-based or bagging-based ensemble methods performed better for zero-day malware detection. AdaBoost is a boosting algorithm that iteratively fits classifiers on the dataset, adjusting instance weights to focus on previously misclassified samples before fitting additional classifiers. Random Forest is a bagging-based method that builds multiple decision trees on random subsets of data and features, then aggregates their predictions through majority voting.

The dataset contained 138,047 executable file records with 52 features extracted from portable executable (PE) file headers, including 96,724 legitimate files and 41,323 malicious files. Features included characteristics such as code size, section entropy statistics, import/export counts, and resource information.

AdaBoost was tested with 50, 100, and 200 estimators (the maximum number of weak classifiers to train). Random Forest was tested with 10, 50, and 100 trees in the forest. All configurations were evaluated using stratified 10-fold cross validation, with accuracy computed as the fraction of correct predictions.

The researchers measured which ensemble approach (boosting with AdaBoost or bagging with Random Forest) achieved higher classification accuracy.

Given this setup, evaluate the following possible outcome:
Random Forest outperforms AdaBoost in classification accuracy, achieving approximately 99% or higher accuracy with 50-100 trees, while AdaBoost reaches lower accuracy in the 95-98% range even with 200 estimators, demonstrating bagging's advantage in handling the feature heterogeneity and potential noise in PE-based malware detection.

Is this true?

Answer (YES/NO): NO